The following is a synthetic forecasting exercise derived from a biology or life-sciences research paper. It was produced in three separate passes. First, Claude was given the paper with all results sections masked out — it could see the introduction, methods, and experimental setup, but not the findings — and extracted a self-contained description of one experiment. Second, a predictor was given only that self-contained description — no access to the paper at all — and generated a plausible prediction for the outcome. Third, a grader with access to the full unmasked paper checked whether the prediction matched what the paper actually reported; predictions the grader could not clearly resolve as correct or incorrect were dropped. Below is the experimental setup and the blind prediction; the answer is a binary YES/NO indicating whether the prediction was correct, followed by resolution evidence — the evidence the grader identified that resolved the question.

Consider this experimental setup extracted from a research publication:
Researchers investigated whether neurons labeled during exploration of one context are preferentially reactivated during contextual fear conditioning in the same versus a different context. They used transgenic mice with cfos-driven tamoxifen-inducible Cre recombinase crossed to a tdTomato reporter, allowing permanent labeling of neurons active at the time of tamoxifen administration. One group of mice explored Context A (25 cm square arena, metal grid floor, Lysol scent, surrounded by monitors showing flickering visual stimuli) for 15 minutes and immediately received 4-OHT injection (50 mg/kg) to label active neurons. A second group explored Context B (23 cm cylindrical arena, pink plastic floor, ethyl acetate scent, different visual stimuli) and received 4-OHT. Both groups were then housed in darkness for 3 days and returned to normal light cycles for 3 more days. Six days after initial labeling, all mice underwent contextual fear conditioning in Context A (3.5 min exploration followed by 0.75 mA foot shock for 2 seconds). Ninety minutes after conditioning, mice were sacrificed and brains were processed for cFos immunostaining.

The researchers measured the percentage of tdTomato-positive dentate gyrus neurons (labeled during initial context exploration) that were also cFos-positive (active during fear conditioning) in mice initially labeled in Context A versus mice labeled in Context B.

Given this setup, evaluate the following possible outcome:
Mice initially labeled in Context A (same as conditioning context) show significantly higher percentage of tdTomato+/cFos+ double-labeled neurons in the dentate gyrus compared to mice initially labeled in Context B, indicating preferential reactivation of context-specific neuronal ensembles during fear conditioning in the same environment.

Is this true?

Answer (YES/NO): YES